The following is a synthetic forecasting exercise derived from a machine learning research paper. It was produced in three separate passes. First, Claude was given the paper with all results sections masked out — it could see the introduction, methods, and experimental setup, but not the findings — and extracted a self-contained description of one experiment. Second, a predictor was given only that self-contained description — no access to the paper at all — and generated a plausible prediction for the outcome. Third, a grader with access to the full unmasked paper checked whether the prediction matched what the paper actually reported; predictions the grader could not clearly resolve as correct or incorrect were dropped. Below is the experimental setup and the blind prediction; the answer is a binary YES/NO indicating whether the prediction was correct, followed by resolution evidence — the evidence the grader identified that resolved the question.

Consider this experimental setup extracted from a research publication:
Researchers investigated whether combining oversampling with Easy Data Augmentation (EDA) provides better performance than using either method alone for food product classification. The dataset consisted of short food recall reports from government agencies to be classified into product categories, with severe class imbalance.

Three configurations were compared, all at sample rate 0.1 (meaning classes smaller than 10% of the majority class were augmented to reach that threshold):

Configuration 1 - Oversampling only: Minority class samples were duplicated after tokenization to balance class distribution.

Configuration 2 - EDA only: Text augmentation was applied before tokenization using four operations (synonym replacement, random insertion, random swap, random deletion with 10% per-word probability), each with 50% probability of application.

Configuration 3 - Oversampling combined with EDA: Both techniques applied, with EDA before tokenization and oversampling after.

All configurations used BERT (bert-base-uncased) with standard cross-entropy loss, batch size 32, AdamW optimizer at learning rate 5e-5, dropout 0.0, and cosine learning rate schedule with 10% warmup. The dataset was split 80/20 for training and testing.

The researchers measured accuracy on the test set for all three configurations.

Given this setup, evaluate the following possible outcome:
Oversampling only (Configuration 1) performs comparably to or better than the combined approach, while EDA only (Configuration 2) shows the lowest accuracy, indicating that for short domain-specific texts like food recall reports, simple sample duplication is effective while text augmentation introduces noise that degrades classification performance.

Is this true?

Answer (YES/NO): NO